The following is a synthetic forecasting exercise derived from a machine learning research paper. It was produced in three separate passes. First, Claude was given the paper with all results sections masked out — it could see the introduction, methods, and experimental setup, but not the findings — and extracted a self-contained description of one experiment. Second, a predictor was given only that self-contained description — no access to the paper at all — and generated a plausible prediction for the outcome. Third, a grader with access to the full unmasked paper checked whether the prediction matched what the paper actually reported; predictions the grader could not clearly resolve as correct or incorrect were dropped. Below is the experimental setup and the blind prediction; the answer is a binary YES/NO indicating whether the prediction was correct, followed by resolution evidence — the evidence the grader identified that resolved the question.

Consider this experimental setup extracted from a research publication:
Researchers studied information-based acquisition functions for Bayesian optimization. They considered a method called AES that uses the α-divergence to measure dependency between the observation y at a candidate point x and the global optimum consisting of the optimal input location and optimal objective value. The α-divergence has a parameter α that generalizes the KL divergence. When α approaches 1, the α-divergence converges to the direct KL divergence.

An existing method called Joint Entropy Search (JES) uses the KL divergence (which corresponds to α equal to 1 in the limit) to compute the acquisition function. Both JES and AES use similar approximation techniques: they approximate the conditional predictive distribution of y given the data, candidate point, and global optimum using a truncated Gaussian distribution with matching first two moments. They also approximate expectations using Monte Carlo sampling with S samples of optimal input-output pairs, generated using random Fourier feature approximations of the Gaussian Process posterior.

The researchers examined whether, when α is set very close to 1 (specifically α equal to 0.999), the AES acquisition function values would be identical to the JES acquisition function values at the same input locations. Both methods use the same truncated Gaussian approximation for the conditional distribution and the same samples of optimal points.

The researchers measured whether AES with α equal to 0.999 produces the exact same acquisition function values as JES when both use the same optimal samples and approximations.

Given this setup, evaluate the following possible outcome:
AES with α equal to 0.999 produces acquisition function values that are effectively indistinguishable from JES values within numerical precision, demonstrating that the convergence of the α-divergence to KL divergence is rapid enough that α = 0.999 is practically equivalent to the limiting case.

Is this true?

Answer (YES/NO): NO